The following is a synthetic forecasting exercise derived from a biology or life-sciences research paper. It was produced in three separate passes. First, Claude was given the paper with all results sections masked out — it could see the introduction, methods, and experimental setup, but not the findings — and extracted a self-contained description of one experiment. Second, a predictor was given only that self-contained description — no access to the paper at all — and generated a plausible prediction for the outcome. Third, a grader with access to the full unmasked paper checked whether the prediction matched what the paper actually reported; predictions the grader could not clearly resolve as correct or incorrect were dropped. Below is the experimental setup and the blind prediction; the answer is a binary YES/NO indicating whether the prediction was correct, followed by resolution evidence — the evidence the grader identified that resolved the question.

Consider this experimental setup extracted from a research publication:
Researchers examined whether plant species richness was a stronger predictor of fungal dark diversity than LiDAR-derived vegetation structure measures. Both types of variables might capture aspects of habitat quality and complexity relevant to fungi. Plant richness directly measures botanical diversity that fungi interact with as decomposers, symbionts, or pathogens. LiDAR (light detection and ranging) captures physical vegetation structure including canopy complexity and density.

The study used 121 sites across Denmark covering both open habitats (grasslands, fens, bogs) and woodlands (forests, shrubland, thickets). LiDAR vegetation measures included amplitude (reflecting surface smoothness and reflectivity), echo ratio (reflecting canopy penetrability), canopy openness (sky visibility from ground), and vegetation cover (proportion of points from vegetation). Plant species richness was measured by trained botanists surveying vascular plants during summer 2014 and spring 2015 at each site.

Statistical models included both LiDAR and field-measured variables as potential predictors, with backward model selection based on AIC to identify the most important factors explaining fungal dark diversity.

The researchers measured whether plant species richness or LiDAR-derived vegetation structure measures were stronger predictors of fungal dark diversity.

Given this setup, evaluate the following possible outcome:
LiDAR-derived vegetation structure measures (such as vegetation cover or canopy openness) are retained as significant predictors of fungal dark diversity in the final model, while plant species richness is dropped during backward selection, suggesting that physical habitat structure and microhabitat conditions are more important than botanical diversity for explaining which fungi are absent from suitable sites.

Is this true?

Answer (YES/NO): NO